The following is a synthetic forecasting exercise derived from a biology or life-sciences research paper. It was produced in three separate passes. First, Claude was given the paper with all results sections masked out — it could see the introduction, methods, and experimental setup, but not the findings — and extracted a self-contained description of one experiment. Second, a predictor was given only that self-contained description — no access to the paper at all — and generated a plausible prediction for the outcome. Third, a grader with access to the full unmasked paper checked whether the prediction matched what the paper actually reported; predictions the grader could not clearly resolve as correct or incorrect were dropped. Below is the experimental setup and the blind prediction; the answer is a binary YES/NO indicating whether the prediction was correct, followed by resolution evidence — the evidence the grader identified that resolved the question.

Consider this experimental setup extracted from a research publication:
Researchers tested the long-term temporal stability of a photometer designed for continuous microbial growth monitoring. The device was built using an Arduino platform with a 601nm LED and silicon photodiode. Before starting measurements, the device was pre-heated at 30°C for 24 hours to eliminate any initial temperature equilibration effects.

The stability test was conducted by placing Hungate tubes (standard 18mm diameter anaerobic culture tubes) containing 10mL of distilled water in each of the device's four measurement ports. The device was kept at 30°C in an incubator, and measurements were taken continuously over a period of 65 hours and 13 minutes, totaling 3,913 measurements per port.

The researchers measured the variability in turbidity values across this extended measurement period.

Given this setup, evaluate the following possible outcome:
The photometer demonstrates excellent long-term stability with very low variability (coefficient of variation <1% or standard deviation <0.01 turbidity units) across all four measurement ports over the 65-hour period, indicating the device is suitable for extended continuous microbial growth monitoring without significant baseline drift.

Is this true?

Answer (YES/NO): YES